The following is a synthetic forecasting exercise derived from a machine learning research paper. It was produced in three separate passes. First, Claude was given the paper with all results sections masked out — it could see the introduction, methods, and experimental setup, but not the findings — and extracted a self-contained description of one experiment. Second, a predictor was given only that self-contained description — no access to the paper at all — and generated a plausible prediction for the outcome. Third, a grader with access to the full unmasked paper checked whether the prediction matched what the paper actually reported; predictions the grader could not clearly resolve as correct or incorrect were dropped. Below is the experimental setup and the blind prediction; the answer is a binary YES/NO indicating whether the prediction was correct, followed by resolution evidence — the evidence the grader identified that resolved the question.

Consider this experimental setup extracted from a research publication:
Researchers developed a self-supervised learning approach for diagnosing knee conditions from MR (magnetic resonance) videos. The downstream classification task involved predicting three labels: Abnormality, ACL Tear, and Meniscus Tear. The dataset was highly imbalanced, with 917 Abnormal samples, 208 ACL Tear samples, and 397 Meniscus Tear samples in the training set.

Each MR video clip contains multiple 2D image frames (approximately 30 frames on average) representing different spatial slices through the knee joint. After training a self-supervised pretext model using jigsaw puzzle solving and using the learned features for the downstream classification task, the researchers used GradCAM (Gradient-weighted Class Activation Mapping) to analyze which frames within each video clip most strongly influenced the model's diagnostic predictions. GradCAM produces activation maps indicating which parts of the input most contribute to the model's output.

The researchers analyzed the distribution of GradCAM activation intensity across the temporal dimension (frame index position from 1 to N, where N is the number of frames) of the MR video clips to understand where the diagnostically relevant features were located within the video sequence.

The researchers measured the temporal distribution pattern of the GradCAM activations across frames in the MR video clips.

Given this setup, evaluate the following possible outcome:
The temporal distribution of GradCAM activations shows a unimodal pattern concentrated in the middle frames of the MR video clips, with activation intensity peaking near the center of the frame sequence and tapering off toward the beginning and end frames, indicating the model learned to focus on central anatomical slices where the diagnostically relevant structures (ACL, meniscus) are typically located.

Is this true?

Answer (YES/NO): YES